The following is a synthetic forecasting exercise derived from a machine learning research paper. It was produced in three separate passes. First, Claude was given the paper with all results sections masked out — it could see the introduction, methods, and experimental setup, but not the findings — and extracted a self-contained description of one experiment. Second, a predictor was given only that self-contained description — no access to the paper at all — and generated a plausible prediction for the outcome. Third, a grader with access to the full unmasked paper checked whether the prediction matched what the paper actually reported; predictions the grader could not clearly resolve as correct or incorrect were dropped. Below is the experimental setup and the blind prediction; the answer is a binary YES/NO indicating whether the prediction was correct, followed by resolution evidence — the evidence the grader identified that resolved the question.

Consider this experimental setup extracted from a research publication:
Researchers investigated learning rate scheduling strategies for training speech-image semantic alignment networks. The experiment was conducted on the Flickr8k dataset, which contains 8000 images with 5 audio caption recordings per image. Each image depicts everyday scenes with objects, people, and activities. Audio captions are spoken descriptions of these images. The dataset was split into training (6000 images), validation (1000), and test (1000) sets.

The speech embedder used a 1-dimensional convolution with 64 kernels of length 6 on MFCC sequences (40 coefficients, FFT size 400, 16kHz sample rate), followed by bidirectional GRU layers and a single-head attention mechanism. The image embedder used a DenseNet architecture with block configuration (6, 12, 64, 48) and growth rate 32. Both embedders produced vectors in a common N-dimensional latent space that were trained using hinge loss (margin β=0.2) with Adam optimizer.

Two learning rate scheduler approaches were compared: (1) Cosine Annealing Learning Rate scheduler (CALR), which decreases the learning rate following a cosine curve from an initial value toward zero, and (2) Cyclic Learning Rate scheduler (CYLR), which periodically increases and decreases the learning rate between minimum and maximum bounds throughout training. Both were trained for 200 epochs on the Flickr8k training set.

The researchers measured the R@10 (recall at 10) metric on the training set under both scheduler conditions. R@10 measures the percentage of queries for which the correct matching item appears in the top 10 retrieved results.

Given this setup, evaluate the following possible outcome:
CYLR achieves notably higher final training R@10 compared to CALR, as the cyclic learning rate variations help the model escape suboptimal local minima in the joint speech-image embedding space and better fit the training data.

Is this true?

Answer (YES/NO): NO